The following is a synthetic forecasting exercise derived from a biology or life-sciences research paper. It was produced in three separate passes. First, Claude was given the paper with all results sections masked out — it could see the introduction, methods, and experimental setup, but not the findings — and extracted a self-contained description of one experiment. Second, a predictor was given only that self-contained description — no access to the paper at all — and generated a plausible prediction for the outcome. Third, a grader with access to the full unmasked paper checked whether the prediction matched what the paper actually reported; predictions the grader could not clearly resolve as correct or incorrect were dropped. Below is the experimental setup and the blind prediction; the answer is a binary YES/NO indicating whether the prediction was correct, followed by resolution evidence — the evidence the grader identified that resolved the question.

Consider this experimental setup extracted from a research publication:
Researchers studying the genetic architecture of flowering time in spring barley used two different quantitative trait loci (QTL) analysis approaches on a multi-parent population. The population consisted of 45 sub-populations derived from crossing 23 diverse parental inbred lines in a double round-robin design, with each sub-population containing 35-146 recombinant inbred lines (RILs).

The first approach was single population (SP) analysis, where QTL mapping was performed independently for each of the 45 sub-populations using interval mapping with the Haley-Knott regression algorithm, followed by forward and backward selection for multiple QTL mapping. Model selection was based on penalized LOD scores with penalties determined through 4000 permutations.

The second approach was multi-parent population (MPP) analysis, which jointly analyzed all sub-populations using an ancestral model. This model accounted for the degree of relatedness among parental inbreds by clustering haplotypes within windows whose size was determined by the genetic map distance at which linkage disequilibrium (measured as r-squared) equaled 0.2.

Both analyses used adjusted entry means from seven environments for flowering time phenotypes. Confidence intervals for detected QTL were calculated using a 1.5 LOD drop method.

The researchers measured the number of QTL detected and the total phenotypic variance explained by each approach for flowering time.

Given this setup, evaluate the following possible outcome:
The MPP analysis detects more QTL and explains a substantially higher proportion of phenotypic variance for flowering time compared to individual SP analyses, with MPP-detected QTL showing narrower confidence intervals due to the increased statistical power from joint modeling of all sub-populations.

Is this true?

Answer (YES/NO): NO